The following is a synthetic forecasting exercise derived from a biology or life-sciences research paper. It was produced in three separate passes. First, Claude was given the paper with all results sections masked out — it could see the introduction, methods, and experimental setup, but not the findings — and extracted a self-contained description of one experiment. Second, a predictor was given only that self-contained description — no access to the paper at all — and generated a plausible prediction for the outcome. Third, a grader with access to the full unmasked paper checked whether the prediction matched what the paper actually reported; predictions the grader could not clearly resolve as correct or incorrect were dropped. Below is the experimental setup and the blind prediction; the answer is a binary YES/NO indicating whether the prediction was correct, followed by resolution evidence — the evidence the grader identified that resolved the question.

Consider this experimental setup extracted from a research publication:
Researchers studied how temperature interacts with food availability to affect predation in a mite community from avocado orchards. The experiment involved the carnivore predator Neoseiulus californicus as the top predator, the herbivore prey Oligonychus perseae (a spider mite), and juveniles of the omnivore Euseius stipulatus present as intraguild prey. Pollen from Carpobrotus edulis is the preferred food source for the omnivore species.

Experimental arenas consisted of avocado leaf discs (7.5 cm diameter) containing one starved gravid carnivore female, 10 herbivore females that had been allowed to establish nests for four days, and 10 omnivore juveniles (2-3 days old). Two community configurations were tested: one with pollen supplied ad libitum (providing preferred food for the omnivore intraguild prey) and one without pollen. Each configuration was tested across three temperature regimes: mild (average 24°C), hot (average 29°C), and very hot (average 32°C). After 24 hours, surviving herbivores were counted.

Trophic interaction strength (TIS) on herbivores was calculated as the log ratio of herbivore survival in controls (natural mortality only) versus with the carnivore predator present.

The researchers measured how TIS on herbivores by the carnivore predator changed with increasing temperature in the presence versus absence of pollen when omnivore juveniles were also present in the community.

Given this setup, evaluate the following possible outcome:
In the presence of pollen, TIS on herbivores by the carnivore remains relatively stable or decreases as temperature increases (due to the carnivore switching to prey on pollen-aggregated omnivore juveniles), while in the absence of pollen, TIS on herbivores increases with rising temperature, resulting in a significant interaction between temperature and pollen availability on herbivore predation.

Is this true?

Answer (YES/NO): NO